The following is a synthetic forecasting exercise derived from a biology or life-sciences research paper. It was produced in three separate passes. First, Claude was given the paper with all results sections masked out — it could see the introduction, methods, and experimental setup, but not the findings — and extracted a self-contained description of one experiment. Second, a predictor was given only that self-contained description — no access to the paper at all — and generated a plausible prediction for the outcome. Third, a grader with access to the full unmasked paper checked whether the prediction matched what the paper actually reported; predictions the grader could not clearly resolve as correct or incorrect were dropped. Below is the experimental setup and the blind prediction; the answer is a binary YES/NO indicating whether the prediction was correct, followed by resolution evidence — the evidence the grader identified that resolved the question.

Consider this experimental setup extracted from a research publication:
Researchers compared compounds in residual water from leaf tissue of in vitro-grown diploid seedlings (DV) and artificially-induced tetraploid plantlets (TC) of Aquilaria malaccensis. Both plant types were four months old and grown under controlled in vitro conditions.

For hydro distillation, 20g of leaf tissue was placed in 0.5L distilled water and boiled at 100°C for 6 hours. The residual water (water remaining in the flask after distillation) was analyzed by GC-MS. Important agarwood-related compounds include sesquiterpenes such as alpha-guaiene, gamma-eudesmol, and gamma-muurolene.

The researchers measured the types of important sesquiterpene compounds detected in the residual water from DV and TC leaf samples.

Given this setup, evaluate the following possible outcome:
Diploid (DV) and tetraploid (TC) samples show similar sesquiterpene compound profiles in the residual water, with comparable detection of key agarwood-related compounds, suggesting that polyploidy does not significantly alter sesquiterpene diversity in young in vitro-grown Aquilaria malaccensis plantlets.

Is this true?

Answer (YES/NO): NO